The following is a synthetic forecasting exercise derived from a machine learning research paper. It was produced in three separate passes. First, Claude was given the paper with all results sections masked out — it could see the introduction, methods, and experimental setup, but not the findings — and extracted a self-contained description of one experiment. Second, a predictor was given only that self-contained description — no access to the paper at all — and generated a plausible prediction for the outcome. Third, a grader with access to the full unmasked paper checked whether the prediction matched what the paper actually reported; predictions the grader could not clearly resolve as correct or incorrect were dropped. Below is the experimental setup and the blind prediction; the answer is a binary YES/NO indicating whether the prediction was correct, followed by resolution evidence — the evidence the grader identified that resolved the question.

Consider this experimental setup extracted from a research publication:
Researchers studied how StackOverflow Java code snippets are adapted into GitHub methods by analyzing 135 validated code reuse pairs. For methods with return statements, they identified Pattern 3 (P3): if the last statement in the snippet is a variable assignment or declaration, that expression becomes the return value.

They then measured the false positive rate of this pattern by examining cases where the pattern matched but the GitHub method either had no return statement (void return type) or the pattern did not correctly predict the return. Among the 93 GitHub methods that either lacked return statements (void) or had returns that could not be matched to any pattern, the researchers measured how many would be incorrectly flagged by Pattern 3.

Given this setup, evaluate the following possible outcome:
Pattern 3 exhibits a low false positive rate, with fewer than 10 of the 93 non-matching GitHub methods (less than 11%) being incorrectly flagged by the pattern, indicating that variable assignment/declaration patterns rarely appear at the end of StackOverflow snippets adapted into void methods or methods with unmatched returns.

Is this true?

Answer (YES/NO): YES